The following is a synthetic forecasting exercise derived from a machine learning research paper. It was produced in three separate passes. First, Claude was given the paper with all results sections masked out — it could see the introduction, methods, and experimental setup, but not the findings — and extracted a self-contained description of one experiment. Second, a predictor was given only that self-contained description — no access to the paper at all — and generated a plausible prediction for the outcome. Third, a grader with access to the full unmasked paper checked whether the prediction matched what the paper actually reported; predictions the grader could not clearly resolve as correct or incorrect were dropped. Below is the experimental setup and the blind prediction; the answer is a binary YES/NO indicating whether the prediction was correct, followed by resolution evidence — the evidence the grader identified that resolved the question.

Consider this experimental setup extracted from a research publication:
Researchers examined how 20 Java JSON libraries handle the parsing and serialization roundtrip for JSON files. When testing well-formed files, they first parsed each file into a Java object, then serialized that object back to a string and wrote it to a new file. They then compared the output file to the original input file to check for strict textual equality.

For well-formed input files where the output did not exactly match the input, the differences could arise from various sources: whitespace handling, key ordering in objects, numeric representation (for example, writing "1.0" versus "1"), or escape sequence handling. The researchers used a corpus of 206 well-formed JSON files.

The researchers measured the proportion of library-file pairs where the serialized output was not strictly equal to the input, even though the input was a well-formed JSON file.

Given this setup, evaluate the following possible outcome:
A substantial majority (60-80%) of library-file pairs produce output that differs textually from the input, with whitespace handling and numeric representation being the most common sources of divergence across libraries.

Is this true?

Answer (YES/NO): NO